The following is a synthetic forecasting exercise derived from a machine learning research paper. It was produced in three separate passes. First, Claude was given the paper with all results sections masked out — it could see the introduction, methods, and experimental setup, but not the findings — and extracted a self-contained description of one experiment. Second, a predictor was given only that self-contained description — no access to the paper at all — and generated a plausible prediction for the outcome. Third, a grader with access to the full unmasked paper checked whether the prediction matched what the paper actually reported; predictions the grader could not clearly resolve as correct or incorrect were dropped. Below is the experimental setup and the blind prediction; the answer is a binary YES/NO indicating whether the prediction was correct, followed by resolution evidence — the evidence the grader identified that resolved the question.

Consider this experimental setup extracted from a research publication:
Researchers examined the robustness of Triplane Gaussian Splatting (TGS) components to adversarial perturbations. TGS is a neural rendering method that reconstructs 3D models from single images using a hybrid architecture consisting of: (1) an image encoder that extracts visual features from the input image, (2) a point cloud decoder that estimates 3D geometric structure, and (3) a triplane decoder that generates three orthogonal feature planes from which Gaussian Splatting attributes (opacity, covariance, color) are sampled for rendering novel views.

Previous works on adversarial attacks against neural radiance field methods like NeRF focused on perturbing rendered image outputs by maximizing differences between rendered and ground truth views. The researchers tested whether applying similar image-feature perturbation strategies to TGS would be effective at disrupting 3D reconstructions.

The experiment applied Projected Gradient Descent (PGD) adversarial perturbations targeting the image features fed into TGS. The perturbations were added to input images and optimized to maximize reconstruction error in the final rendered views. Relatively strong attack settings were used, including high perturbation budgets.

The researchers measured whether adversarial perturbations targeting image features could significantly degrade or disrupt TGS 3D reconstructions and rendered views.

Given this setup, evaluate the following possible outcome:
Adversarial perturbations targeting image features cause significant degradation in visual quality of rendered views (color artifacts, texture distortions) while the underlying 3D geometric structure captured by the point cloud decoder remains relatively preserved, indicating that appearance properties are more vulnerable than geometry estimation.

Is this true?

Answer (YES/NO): NO